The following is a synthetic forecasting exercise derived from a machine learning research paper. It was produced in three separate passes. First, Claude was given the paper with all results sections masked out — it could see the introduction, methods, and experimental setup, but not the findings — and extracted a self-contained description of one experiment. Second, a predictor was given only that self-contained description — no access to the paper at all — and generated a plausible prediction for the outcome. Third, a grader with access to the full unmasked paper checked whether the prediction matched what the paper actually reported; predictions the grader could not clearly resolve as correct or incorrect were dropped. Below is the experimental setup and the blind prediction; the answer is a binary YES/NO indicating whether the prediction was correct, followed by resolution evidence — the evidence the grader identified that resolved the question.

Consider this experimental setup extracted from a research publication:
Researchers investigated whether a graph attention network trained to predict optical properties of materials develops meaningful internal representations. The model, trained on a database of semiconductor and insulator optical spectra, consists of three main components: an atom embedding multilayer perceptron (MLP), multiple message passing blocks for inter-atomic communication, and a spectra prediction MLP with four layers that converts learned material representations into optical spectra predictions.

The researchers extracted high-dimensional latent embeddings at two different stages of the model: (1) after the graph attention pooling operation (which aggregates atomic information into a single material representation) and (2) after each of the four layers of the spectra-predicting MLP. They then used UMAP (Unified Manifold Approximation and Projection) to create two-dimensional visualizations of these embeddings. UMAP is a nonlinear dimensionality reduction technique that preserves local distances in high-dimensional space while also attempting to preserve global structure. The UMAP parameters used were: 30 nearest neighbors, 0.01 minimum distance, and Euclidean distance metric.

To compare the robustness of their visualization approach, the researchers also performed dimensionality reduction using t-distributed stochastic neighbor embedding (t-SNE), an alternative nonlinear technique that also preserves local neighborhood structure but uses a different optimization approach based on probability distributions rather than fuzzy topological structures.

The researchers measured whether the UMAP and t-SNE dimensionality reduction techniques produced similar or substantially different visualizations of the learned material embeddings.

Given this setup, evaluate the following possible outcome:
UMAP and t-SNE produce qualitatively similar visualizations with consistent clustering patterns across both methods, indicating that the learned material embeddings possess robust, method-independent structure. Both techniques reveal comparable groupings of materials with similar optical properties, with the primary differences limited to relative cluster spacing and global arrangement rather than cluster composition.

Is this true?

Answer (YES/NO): YES